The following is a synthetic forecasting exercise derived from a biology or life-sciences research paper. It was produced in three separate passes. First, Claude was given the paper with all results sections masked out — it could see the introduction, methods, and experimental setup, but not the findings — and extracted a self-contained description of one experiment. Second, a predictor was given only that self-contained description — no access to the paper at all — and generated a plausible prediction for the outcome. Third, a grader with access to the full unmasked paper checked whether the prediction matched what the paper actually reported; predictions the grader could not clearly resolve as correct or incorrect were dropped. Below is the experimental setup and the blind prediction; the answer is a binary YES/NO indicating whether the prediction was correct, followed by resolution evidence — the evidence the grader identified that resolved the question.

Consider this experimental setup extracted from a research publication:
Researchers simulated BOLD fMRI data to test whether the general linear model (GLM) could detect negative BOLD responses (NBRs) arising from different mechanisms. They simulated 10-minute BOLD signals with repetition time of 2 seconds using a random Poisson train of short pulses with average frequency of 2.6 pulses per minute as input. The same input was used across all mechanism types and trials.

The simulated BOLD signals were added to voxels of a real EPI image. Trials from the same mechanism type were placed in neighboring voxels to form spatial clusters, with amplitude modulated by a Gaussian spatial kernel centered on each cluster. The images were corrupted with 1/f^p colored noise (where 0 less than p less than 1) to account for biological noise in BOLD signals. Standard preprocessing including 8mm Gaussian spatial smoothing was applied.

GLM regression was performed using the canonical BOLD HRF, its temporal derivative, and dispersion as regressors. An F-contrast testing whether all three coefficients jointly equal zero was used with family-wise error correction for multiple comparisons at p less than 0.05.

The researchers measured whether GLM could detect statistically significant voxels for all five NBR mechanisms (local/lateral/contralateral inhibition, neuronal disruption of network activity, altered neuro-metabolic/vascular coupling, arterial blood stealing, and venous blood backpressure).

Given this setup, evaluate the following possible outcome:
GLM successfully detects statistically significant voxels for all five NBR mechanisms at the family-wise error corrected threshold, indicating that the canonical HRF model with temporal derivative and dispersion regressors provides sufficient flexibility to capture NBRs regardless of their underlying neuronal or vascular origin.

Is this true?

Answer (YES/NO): YES